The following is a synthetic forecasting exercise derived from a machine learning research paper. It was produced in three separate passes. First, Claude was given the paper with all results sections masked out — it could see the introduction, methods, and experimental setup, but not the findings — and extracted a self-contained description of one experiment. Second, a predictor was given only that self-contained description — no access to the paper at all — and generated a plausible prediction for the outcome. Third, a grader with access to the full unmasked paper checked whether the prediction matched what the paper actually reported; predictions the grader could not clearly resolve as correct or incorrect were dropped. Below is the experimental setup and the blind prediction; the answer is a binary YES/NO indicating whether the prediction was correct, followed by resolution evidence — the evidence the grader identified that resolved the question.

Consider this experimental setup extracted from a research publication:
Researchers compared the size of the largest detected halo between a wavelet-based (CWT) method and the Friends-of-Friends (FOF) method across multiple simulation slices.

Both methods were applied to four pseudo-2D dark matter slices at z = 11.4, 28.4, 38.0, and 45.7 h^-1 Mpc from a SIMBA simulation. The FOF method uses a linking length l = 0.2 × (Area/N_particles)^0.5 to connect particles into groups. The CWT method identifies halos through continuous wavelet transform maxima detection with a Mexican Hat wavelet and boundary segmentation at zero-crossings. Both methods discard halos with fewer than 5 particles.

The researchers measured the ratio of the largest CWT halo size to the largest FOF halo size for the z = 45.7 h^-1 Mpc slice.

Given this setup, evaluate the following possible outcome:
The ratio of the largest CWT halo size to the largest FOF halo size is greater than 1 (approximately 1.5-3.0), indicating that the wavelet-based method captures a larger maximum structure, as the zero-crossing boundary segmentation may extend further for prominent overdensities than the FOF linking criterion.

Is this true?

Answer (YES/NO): NO